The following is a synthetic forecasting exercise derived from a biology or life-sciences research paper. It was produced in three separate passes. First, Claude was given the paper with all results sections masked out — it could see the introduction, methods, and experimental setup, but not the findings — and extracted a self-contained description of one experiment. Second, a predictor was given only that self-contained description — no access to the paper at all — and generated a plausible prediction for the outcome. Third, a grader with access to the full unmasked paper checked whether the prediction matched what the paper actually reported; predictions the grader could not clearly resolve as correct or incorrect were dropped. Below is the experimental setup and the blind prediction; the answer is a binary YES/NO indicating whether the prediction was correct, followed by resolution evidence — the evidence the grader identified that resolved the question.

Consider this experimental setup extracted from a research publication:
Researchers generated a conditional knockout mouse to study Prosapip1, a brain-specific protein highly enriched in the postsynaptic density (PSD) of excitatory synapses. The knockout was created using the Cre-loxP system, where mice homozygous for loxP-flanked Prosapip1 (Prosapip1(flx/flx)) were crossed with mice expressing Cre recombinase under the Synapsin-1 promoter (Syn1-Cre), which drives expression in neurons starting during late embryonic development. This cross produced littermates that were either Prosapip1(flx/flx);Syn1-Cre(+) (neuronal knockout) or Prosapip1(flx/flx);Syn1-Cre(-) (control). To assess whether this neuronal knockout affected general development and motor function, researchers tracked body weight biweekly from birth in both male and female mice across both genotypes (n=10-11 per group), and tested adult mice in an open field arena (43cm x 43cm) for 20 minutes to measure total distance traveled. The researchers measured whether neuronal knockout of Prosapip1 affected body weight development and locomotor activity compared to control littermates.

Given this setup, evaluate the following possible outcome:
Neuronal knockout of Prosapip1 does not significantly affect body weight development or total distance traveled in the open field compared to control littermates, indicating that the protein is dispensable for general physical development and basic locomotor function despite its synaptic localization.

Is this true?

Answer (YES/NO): YES